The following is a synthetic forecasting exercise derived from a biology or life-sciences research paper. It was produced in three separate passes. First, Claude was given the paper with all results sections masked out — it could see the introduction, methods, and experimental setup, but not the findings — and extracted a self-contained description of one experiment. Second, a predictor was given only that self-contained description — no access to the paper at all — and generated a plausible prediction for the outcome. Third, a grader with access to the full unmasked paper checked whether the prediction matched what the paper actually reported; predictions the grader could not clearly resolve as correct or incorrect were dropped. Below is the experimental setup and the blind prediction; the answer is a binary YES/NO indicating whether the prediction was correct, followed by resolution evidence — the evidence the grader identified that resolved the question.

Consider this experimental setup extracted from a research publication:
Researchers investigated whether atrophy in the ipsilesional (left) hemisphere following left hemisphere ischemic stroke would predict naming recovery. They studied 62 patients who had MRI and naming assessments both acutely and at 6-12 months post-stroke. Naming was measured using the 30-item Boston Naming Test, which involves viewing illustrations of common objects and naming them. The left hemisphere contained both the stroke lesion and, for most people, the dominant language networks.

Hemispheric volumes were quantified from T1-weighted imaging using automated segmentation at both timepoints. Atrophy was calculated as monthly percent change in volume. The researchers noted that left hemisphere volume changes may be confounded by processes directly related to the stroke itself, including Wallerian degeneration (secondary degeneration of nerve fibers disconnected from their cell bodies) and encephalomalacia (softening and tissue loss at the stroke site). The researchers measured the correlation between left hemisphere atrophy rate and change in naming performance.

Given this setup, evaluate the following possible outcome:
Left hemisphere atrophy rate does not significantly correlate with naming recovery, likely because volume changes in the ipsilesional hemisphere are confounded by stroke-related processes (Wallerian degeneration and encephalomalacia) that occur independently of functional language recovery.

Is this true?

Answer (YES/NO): YES